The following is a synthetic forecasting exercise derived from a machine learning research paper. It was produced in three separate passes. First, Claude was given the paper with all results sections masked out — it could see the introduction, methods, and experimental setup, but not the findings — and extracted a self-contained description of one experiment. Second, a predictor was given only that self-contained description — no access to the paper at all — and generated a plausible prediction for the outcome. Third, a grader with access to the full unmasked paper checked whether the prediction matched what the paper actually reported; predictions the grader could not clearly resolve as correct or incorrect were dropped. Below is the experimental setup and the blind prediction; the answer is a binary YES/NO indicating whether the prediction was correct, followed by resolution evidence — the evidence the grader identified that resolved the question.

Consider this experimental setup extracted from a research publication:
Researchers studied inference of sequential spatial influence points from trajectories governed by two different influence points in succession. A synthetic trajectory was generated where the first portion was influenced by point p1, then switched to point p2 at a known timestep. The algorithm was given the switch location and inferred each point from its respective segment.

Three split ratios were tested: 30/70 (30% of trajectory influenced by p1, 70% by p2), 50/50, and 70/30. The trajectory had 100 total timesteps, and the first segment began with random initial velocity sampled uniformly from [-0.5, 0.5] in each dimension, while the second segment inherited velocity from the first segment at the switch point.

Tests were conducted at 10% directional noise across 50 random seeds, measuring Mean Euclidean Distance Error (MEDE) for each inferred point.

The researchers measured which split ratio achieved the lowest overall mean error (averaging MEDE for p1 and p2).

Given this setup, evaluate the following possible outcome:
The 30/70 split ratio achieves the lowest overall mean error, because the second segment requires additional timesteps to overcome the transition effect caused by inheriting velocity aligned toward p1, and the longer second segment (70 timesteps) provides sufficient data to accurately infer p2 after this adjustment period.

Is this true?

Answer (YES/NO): YES